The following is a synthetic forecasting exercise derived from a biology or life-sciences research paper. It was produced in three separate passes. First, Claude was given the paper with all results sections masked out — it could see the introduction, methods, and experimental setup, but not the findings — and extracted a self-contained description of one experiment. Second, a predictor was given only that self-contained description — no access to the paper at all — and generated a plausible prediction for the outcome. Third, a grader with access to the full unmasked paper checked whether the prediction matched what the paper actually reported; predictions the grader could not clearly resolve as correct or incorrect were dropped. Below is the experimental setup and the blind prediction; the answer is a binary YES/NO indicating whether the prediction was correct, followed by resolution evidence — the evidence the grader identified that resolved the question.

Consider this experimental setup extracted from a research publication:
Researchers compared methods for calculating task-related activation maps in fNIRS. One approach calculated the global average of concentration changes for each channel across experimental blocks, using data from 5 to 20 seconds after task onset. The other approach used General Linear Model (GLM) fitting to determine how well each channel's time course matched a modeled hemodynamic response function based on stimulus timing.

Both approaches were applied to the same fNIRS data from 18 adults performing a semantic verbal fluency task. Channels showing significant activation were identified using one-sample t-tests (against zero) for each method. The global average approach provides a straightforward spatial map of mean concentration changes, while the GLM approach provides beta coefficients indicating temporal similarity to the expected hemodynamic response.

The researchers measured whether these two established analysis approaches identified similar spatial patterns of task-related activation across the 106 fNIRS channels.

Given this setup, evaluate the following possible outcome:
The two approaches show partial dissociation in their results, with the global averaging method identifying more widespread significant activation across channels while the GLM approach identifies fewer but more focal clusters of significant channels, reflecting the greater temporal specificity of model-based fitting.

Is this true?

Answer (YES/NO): NO